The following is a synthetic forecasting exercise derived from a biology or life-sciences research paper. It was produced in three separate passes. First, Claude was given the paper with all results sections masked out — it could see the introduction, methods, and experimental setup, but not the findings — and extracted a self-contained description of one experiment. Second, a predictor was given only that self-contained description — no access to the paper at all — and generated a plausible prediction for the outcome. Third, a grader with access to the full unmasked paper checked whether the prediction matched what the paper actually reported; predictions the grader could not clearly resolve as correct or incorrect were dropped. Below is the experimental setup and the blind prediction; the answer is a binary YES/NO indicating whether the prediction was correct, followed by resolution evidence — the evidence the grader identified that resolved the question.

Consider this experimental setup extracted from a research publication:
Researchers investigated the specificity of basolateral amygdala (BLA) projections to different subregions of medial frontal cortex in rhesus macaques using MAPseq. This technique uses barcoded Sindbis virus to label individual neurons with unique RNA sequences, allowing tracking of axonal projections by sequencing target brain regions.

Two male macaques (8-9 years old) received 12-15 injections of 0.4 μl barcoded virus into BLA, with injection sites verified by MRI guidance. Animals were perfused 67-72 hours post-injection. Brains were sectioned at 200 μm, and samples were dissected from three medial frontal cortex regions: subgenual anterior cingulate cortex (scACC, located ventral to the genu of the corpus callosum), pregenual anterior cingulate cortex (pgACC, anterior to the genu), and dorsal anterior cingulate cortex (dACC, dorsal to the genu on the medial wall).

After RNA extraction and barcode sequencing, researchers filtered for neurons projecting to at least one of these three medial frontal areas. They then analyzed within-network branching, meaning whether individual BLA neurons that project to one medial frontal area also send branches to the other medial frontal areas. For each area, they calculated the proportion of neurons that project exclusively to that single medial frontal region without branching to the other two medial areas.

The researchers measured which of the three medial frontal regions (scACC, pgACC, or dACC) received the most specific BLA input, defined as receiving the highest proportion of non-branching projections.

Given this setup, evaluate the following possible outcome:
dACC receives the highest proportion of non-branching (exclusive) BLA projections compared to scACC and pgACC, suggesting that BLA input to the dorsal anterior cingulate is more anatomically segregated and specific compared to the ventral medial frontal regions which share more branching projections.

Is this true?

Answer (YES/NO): NO